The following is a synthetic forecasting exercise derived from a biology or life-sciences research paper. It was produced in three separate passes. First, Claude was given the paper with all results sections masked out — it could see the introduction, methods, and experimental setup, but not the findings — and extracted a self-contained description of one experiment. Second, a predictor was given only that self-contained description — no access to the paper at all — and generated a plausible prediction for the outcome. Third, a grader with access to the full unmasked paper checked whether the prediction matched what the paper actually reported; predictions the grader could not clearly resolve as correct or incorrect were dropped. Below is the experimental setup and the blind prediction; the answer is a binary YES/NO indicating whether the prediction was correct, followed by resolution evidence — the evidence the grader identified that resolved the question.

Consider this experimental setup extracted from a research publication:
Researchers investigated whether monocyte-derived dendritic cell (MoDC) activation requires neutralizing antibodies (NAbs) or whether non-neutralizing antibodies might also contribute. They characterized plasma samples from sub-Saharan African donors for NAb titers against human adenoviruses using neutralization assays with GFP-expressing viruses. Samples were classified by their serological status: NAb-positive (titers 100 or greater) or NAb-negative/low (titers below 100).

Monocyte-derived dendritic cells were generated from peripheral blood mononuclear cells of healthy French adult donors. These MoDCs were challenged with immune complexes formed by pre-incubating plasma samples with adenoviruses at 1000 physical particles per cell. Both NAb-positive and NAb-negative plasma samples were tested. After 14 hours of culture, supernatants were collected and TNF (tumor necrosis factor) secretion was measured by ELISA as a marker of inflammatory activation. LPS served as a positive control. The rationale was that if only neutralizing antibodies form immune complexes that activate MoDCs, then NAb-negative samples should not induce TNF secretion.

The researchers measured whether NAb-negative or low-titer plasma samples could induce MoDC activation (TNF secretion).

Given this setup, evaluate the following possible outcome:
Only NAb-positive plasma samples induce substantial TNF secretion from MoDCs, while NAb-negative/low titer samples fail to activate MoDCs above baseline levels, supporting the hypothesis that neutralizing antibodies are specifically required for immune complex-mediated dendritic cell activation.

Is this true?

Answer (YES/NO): NO